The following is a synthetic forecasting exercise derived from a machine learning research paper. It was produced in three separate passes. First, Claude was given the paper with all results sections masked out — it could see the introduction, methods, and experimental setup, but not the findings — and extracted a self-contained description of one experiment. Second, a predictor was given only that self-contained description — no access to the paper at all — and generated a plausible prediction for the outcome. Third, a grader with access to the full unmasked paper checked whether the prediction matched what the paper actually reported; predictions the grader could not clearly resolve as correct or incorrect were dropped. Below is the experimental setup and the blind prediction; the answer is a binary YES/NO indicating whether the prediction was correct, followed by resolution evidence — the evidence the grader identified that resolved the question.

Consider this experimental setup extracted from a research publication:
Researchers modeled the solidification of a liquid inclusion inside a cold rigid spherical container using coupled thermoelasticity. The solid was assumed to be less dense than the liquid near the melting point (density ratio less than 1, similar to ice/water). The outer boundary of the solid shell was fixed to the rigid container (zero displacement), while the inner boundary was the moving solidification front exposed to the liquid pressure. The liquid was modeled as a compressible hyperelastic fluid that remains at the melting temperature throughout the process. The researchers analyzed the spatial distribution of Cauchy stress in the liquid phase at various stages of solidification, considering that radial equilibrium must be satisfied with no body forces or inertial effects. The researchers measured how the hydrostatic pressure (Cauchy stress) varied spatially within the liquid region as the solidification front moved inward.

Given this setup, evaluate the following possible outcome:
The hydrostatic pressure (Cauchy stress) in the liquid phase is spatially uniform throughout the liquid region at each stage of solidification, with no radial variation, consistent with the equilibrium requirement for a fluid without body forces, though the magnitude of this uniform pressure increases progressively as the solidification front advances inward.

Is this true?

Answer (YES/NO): YES